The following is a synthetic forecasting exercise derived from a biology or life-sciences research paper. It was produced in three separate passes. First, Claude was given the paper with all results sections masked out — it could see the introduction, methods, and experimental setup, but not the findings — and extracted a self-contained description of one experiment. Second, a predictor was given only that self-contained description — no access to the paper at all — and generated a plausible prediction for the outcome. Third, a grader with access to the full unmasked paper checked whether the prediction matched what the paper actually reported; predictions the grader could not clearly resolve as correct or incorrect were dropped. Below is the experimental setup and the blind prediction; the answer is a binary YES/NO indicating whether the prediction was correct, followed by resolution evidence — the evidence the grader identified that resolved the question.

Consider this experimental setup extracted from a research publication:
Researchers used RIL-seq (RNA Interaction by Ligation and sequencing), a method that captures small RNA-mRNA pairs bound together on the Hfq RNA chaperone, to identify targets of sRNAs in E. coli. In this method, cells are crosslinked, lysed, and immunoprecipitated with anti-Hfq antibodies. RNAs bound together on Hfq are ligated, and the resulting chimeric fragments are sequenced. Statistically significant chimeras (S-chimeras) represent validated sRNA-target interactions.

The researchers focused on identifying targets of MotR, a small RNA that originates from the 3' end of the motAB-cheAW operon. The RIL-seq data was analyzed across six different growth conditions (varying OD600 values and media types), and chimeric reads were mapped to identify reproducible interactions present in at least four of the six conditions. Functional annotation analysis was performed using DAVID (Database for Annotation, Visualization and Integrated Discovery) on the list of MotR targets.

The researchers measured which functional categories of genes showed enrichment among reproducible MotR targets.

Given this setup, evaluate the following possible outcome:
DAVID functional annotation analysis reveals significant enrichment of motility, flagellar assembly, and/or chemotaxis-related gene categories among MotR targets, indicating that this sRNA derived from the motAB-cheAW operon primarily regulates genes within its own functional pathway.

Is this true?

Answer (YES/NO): NO